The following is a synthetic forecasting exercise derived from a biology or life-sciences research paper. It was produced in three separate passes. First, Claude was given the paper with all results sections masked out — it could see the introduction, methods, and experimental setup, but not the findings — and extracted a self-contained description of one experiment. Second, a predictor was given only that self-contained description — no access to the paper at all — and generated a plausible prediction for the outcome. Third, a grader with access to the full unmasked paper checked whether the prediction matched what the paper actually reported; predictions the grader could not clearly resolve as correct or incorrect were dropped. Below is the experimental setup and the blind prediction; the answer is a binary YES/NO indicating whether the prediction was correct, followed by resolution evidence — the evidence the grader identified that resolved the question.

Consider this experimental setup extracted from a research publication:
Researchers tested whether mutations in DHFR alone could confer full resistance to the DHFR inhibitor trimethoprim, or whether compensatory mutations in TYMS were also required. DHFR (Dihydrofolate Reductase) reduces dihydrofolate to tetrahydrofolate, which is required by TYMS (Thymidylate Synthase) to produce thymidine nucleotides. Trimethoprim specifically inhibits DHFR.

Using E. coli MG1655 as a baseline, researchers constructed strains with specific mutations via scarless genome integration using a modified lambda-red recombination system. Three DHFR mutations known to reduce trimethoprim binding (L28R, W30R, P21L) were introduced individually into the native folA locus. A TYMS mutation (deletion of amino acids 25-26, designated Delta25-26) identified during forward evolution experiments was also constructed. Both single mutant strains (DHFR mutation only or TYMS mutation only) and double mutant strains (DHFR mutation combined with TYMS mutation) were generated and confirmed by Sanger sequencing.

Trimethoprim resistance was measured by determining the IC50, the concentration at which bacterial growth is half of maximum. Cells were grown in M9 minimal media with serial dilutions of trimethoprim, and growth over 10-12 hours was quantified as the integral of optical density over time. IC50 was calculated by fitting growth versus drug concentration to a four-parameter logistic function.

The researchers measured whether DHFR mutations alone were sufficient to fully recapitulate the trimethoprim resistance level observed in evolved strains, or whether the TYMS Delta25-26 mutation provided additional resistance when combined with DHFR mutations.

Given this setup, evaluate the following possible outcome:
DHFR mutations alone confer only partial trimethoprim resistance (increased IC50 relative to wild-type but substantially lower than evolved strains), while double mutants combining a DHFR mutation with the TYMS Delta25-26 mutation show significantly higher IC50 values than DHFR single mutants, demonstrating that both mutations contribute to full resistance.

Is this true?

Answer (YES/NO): YES